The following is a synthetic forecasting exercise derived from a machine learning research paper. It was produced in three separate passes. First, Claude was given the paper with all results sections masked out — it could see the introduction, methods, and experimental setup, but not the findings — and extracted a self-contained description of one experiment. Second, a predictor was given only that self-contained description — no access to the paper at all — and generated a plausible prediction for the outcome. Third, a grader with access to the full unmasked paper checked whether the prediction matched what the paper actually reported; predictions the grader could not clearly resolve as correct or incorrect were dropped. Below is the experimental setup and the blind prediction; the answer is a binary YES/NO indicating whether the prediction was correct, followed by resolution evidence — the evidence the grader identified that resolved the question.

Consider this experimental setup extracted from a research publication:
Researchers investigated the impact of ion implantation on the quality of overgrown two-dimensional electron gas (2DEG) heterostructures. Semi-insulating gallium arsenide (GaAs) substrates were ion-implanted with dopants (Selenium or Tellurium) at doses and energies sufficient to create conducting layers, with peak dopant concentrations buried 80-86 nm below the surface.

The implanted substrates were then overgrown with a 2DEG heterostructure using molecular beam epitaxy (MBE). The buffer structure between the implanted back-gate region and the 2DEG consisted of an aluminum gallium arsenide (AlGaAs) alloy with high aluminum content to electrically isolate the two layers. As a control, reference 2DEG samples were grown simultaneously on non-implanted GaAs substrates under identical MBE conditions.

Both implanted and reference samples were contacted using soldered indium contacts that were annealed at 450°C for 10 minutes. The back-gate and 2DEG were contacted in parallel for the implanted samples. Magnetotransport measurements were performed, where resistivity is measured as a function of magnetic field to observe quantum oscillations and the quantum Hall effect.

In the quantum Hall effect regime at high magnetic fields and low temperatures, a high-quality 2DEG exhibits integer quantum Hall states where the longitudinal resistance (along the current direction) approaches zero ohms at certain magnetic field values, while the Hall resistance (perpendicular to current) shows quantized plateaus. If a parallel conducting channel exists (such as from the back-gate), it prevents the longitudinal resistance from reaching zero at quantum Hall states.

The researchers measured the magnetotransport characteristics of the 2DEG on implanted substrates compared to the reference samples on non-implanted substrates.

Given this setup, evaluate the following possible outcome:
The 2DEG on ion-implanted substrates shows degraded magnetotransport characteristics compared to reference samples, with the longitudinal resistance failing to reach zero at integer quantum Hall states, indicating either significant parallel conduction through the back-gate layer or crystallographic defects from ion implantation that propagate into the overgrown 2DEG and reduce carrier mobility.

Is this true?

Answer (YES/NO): YES